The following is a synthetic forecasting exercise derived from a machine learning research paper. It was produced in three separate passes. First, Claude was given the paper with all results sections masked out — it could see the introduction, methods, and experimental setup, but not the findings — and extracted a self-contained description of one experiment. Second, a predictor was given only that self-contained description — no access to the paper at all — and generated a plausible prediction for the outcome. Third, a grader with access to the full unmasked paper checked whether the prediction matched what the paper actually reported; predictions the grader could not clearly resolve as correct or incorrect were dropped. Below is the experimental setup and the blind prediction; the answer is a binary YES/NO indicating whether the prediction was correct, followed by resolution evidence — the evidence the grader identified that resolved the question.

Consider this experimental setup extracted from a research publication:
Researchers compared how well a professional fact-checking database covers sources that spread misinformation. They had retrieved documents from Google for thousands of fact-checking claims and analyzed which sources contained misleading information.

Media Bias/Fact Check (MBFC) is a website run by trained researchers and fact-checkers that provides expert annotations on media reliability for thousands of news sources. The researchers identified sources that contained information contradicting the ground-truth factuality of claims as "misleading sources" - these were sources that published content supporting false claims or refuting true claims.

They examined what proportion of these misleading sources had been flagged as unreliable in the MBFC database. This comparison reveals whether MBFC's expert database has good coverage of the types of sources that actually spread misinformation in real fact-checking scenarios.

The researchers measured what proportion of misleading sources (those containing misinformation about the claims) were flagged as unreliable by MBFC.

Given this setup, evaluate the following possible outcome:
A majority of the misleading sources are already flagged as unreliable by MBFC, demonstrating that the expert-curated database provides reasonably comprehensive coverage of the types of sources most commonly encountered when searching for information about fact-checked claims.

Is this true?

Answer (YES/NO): NO